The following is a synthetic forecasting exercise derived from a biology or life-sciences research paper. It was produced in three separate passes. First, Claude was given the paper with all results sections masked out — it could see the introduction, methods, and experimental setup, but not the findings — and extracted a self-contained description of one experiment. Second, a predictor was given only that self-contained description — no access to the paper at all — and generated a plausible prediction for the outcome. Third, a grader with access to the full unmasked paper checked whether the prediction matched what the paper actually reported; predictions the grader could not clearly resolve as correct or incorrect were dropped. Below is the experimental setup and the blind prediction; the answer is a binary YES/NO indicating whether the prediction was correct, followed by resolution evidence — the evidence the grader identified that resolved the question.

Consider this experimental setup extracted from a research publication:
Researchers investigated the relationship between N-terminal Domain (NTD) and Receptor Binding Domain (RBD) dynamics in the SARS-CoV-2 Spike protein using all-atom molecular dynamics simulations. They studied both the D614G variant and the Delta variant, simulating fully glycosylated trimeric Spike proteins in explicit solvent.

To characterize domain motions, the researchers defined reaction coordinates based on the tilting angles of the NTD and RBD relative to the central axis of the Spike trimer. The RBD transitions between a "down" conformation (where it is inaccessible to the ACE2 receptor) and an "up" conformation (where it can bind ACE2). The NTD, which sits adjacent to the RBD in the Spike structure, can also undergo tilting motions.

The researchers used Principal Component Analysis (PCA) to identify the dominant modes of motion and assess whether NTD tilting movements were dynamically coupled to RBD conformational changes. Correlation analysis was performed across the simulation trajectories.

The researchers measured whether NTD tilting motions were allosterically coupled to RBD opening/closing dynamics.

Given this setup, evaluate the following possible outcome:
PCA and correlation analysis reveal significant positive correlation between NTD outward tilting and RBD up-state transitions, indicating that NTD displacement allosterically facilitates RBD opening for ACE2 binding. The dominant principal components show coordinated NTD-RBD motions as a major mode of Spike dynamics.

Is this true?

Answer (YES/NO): YES